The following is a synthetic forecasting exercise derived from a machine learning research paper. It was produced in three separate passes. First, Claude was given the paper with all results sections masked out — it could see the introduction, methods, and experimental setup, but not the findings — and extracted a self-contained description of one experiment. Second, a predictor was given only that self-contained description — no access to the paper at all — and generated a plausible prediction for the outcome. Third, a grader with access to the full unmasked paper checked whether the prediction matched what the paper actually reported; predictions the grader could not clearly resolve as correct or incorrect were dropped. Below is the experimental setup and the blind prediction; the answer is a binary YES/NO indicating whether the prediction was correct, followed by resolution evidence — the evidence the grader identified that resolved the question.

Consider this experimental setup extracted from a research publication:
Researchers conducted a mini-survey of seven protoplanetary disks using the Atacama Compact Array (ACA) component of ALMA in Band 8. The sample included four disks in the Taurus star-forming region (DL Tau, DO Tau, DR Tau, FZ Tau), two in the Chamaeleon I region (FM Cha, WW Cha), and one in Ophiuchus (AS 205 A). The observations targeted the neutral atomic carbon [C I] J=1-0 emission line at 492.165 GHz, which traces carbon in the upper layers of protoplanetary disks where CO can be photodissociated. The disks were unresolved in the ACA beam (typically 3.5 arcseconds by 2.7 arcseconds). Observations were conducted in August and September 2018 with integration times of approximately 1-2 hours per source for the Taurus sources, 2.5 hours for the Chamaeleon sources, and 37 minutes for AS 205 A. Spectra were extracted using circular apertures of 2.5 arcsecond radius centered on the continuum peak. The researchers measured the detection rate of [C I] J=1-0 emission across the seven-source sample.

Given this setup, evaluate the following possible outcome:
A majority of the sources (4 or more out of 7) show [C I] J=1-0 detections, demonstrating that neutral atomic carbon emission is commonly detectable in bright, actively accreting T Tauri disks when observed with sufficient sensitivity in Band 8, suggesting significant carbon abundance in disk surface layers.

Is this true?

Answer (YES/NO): YES